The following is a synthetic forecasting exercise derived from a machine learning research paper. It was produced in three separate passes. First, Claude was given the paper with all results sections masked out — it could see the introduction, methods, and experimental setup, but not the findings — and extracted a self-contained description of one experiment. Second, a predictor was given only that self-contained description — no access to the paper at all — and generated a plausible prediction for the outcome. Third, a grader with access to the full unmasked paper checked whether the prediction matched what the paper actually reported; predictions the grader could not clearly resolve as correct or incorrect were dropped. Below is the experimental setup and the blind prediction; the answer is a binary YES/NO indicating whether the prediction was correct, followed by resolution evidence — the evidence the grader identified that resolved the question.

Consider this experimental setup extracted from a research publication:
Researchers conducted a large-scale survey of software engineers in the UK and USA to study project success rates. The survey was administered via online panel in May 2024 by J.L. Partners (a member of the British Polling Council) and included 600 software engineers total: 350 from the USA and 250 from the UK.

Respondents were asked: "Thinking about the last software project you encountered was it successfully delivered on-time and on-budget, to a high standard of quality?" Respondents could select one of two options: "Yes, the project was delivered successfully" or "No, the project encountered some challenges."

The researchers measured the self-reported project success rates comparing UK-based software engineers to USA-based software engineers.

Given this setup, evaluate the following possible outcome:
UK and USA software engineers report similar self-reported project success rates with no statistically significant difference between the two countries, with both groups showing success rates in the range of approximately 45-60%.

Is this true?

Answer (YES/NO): NO